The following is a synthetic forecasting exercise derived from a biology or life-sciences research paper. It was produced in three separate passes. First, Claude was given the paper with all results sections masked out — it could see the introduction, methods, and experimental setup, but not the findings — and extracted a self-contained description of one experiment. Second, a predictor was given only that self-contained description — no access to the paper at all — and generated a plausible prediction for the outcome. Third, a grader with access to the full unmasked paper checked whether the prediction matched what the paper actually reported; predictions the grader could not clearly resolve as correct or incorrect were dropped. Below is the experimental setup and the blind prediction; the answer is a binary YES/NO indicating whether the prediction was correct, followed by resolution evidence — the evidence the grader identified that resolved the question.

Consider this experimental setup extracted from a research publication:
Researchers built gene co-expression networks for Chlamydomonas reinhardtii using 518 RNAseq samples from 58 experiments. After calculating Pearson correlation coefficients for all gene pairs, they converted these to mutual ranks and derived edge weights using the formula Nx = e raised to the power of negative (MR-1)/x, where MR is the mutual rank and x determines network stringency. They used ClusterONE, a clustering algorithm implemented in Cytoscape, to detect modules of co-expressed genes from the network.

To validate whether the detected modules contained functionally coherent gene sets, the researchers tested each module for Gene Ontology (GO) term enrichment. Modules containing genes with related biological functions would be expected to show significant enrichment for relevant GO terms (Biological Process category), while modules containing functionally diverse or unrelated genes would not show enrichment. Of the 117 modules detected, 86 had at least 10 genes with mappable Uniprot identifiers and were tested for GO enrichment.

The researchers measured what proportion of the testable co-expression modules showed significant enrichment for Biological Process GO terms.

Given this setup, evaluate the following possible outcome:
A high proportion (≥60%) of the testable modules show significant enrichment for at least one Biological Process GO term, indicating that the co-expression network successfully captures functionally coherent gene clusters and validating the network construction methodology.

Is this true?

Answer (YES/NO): NO